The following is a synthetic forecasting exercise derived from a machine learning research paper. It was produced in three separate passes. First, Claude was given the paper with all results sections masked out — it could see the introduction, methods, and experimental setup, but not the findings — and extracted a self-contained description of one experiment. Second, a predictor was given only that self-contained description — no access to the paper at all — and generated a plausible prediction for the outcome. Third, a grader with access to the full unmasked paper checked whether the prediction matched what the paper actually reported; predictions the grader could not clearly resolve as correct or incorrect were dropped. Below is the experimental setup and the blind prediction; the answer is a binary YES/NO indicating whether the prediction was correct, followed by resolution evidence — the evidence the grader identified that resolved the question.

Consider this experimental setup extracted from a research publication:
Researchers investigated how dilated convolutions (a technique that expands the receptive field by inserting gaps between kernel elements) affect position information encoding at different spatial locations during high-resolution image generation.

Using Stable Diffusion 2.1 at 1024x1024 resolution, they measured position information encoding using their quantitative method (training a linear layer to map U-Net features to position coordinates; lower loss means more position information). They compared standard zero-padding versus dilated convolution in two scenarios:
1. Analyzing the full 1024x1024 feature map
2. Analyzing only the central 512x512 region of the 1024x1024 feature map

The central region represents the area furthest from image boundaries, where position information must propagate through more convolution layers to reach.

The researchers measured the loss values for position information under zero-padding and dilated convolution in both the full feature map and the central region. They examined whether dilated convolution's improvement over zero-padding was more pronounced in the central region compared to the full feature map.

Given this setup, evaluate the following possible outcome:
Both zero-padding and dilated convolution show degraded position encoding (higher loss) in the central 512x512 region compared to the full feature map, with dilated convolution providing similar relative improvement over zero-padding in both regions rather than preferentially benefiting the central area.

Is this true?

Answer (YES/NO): NO